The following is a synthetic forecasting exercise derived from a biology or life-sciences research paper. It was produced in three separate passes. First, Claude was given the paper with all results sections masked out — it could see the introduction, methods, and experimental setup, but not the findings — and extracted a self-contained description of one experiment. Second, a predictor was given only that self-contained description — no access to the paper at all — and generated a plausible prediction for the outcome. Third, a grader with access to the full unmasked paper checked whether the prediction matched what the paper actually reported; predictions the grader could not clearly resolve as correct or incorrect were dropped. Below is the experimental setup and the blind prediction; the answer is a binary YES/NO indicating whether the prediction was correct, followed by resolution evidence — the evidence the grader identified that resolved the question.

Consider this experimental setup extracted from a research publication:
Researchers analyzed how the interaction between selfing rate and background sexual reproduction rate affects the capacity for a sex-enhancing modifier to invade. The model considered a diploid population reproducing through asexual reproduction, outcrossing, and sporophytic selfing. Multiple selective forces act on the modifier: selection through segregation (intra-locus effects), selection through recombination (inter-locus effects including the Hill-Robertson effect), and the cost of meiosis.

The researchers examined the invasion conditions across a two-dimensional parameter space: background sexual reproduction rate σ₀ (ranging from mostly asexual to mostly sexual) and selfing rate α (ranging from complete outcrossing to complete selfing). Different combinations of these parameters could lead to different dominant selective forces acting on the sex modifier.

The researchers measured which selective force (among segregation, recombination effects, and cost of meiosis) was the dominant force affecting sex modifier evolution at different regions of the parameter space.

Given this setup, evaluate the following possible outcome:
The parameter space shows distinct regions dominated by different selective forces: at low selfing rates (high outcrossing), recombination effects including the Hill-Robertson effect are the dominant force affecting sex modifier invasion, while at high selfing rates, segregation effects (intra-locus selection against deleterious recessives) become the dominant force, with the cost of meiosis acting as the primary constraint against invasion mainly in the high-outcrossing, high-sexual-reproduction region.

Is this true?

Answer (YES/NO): NO